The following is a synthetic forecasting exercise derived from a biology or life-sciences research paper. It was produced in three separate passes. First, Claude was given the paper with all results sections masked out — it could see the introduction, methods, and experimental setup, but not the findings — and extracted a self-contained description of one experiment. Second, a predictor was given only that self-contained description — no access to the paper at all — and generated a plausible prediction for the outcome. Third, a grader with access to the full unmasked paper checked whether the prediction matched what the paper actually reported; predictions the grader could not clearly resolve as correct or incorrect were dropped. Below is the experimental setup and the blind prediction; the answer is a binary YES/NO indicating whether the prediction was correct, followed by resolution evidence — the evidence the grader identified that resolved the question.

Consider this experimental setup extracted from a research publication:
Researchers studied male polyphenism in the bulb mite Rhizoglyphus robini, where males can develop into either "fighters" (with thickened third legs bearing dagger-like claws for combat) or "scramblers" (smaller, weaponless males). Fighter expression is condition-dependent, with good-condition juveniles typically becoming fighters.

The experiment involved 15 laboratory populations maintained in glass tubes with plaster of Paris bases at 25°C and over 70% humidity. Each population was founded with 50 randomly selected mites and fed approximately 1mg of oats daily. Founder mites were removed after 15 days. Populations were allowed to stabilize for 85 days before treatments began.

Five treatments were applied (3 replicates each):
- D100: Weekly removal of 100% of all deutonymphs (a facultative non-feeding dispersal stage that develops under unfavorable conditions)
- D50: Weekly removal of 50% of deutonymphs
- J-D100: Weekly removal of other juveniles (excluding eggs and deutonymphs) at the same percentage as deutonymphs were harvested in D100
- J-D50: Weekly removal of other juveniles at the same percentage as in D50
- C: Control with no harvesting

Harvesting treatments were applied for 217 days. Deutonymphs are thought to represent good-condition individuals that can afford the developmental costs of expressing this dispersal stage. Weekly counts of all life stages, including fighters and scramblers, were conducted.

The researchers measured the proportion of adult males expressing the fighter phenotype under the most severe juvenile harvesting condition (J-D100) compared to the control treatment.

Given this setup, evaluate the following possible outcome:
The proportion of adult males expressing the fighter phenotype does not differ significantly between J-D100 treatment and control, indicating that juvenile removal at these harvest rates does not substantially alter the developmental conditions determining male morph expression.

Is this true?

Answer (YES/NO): NO